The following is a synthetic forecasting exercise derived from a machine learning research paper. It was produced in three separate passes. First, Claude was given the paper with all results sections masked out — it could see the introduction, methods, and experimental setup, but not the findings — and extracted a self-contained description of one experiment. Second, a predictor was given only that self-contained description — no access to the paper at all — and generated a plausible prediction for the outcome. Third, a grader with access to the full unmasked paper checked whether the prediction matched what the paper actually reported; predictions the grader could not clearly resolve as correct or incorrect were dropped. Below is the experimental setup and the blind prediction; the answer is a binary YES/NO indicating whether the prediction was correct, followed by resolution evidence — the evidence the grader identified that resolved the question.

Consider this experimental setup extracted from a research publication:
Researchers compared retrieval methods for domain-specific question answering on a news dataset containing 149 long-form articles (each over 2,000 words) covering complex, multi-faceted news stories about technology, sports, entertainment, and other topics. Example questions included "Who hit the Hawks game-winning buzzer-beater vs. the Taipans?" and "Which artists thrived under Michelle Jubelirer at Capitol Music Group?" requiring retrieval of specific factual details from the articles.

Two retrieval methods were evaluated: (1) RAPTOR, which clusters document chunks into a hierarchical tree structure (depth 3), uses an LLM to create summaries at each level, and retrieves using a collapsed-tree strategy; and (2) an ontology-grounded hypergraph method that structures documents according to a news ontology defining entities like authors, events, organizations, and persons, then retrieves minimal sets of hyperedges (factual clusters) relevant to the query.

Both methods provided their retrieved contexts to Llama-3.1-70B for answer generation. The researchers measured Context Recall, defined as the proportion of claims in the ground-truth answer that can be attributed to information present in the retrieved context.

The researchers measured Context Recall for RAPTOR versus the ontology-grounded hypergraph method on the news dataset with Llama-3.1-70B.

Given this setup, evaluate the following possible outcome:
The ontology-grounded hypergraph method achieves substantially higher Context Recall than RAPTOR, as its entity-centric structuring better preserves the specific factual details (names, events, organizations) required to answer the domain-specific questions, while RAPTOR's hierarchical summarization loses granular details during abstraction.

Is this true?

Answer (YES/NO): NO